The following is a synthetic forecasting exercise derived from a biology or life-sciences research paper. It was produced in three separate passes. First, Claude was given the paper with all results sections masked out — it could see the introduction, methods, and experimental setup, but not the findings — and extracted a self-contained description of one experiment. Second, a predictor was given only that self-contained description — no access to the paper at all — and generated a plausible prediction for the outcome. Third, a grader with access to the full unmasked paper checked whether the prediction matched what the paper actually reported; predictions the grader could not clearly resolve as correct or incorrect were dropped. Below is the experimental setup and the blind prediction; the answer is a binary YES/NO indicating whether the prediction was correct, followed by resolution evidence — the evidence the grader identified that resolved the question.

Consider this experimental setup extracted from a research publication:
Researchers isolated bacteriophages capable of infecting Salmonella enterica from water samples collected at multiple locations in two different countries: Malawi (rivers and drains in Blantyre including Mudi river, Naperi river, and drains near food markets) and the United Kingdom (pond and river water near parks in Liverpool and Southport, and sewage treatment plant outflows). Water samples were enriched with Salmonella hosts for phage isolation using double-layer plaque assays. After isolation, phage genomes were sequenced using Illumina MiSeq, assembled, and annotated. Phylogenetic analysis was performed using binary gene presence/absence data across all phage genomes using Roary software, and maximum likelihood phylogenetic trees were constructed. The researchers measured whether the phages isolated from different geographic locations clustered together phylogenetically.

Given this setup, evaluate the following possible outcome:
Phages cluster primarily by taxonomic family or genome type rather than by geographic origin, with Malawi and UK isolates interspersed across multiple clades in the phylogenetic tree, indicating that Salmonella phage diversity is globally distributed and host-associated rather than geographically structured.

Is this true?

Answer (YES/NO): NO